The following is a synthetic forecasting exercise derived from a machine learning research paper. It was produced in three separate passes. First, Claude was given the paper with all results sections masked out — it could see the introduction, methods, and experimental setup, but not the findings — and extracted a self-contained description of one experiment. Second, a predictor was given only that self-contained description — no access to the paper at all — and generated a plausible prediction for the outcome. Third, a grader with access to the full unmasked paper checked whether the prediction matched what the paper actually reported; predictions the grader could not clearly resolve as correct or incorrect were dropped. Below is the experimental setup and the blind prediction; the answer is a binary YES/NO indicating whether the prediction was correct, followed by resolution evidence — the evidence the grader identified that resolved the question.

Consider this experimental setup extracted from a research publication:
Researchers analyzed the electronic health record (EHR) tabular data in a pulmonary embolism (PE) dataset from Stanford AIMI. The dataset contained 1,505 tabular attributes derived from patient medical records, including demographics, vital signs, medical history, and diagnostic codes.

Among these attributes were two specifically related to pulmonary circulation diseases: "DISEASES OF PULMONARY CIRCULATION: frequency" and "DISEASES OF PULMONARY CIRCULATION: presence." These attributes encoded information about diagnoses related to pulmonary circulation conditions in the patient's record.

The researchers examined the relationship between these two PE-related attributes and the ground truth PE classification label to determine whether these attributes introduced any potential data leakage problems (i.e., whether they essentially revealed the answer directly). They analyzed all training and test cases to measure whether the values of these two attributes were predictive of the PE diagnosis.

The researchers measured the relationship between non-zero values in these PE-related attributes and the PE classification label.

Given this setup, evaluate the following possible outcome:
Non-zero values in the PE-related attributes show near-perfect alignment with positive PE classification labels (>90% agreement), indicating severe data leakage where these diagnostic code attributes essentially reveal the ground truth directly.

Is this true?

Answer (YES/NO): YES